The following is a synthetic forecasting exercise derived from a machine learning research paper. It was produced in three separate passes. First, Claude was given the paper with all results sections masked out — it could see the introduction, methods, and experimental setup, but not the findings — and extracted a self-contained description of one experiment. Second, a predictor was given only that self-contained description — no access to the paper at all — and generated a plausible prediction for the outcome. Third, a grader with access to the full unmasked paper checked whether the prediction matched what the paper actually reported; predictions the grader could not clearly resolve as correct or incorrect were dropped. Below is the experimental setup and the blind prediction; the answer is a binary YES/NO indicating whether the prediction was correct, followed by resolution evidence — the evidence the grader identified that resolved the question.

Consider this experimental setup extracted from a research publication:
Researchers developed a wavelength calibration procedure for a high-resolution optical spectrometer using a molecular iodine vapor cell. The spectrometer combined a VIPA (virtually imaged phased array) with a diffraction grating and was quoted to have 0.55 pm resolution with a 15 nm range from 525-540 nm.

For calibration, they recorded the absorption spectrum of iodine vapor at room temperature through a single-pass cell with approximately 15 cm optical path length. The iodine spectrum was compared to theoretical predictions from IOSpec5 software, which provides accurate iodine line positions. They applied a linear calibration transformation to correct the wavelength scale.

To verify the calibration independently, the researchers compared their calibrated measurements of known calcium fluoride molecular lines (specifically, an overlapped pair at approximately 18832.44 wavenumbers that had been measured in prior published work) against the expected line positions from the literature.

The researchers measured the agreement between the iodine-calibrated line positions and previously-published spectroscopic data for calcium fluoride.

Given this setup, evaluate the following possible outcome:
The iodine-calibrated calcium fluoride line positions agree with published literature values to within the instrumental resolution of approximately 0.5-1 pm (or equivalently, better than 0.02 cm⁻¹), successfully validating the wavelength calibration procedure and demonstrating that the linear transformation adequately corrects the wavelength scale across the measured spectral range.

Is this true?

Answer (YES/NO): YES